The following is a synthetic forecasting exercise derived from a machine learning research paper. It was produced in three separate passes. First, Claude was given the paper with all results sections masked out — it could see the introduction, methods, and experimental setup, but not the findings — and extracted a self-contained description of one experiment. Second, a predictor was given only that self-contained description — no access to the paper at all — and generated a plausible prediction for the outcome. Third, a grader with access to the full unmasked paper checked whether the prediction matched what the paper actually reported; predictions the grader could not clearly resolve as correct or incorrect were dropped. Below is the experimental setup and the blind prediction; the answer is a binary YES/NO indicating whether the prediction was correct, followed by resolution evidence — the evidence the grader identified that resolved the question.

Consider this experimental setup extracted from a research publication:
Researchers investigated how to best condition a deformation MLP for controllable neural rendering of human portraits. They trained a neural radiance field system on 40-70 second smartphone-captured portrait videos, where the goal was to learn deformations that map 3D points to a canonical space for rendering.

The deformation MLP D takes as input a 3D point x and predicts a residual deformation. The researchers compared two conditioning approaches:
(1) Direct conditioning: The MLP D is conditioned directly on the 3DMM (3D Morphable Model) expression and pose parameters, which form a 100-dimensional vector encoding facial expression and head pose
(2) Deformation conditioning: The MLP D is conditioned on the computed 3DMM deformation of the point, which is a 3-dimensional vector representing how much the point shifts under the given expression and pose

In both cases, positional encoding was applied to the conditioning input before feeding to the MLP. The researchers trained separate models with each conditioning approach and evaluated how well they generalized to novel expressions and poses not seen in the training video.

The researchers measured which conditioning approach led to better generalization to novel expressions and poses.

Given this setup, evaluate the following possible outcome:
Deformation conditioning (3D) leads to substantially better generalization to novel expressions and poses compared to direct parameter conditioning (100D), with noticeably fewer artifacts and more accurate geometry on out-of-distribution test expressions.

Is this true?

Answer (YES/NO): YES